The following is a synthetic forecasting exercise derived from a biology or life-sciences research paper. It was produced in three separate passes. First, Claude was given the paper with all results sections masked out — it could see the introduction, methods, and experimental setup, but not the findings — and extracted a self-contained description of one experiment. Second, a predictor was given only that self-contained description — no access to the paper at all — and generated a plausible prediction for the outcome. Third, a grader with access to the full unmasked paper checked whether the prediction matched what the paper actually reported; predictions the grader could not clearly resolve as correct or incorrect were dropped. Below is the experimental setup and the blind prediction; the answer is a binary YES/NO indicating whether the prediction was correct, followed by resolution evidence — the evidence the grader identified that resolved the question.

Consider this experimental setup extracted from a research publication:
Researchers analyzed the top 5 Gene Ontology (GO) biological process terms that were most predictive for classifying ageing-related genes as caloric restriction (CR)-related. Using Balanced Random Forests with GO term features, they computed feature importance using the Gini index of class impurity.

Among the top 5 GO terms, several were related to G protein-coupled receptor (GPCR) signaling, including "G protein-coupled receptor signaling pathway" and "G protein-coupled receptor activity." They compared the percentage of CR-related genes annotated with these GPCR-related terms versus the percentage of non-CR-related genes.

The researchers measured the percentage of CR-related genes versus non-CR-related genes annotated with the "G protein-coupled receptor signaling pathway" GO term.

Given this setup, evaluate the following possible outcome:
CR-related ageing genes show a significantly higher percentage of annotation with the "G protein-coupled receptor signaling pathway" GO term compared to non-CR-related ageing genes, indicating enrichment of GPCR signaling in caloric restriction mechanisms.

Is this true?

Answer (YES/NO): YES